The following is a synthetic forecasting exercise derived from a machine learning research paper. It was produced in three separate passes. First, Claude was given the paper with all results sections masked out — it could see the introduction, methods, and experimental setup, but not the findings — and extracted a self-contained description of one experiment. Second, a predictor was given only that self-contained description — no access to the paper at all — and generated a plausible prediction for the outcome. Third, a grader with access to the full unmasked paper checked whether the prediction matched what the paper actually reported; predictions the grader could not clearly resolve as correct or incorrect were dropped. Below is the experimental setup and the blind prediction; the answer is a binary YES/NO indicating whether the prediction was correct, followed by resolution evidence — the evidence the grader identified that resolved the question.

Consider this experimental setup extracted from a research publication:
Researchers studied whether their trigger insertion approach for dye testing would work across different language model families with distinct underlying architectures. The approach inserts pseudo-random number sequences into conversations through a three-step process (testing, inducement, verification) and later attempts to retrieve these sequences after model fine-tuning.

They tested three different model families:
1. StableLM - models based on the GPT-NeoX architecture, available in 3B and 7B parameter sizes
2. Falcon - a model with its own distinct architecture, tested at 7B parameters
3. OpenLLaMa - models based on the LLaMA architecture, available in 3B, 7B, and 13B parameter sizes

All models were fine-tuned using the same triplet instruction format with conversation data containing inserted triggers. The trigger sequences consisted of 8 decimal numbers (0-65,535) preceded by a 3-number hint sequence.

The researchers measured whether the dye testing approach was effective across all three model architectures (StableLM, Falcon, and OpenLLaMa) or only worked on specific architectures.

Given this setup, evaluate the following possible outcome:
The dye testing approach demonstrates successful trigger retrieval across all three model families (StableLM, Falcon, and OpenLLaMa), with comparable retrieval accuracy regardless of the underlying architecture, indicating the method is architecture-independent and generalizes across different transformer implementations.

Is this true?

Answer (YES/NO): NO